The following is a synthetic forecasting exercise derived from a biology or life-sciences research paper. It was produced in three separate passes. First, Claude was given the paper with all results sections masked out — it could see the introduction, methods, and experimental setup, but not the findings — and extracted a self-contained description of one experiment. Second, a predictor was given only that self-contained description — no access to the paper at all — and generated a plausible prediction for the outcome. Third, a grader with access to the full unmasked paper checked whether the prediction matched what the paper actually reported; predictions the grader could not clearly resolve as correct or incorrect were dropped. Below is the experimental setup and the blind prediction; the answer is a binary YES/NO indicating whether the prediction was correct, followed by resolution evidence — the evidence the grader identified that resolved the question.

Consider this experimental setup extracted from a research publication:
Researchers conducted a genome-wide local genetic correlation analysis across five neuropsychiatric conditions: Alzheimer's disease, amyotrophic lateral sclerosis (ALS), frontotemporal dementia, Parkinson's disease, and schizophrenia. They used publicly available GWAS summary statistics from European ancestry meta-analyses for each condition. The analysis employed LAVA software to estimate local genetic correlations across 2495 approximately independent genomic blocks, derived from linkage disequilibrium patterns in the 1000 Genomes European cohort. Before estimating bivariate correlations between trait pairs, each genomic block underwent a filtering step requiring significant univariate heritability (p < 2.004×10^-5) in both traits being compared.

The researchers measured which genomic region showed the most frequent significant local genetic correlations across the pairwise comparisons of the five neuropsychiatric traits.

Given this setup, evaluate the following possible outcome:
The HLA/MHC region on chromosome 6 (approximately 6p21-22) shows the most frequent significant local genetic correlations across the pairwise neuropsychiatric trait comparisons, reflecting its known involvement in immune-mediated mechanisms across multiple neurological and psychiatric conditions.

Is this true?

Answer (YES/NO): YES